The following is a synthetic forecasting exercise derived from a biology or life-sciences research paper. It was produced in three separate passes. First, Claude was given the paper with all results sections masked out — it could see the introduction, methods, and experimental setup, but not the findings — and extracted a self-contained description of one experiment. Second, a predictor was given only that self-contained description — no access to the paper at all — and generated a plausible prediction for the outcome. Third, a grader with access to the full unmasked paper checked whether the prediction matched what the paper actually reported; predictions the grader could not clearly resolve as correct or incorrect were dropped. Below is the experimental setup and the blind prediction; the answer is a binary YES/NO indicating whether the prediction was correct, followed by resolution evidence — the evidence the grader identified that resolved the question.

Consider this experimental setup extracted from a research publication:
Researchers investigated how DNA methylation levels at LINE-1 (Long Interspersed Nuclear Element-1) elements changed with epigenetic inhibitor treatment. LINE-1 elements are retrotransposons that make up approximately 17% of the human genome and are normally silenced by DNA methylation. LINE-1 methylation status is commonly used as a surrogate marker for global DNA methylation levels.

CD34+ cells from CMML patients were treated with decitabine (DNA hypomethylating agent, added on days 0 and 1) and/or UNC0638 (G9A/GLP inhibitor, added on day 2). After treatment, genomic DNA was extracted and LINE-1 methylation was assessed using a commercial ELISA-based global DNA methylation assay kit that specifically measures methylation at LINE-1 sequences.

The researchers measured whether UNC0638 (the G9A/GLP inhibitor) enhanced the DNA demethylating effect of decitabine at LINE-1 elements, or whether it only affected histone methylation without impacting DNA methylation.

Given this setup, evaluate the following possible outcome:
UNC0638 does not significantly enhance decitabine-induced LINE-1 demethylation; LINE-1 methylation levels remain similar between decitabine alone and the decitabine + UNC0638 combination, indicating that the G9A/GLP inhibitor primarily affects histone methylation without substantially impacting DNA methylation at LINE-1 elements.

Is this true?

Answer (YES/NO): YES